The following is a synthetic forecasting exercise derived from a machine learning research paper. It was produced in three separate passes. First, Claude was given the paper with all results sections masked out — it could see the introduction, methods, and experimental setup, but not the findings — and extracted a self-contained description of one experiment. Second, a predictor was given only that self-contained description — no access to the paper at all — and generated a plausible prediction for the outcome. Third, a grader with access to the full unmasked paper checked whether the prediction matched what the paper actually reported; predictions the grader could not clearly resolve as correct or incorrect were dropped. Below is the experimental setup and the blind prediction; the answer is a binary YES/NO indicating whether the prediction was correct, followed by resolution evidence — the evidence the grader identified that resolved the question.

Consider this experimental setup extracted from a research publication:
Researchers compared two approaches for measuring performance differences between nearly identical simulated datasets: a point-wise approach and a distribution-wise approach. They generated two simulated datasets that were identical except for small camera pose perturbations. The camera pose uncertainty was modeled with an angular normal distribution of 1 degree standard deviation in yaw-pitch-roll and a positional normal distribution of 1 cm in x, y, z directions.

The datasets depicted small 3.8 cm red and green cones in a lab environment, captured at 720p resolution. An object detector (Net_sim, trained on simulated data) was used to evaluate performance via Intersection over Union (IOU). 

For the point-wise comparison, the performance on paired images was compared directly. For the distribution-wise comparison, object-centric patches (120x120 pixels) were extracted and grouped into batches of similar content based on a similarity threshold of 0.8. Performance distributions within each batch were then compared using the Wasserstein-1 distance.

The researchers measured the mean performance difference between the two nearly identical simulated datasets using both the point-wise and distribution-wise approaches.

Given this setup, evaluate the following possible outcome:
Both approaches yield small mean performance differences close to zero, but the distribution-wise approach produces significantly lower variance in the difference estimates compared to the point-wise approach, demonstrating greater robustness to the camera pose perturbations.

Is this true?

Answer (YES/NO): NO